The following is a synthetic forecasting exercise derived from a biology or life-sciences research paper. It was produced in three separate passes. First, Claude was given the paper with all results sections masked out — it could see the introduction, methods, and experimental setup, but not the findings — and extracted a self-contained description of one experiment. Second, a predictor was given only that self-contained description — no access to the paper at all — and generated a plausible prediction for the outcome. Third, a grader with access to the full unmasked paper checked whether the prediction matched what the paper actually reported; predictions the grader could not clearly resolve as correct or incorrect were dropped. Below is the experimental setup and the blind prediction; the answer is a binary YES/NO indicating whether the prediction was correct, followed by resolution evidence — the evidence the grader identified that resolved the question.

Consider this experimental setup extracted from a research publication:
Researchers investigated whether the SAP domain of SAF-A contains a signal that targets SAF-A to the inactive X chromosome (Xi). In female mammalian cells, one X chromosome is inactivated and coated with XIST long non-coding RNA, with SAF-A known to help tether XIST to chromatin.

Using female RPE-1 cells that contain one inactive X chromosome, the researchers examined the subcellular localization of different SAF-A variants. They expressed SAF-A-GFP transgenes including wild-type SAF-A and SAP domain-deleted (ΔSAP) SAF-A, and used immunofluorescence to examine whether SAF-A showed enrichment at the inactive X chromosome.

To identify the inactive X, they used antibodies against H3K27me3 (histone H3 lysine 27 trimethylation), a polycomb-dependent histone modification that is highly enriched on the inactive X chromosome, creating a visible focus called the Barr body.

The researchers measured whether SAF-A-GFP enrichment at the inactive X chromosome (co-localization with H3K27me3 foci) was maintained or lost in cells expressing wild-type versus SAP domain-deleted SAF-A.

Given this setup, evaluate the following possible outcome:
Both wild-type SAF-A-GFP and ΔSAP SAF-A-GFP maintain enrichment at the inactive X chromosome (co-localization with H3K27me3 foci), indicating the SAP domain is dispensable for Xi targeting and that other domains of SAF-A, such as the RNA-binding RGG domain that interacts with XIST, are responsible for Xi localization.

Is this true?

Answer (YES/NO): NO